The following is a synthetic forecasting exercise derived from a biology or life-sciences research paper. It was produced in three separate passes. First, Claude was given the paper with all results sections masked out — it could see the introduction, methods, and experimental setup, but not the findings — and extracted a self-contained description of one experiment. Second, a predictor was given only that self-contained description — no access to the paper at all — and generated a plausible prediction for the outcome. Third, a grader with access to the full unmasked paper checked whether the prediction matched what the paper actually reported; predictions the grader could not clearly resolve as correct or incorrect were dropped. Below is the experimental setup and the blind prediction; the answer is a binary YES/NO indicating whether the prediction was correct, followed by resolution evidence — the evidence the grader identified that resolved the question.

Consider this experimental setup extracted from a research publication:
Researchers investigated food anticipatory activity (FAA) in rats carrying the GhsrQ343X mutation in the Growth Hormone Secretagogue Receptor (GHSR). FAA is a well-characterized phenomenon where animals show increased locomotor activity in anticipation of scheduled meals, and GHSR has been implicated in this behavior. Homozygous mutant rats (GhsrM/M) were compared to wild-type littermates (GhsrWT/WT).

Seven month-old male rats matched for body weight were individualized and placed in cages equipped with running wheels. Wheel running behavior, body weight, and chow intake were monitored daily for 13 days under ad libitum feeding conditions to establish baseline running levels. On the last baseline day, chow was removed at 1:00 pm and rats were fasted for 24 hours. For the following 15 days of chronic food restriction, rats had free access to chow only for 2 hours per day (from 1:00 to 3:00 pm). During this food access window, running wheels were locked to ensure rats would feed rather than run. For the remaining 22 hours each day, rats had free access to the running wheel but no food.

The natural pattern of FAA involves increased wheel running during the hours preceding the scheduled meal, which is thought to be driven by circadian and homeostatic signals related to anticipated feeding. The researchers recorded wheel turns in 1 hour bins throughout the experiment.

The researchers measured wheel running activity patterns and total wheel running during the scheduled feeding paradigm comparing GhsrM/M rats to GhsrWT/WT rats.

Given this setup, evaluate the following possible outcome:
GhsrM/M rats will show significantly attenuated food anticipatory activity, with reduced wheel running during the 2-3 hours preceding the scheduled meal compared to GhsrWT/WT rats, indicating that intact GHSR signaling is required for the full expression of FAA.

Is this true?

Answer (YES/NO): NO